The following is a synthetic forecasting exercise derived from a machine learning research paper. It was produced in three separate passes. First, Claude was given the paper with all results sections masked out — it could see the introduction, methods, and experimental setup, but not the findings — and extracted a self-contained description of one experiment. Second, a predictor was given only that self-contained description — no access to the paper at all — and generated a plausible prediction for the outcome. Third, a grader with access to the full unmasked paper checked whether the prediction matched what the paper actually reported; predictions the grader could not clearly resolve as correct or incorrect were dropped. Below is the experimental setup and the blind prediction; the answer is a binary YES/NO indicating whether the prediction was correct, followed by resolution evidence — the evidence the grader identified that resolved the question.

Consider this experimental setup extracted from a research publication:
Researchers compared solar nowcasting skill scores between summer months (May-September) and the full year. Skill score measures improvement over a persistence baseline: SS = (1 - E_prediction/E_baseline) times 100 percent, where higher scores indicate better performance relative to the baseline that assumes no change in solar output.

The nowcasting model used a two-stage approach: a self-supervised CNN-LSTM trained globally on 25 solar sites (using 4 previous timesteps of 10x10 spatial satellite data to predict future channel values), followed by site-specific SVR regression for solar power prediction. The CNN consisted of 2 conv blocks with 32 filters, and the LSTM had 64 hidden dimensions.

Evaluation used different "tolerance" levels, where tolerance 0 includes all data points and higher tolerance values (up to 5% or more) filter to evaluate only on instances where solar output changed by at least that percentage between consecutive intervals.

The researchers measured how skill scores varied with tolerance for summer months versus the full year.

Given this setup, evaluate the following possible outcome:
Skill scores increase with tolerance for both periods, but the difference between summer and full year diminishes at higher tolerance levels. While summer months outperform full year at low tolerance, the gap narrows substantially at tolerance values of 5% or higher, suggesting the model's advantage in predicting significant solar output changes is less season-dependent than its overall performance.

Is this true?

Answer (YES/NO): NO